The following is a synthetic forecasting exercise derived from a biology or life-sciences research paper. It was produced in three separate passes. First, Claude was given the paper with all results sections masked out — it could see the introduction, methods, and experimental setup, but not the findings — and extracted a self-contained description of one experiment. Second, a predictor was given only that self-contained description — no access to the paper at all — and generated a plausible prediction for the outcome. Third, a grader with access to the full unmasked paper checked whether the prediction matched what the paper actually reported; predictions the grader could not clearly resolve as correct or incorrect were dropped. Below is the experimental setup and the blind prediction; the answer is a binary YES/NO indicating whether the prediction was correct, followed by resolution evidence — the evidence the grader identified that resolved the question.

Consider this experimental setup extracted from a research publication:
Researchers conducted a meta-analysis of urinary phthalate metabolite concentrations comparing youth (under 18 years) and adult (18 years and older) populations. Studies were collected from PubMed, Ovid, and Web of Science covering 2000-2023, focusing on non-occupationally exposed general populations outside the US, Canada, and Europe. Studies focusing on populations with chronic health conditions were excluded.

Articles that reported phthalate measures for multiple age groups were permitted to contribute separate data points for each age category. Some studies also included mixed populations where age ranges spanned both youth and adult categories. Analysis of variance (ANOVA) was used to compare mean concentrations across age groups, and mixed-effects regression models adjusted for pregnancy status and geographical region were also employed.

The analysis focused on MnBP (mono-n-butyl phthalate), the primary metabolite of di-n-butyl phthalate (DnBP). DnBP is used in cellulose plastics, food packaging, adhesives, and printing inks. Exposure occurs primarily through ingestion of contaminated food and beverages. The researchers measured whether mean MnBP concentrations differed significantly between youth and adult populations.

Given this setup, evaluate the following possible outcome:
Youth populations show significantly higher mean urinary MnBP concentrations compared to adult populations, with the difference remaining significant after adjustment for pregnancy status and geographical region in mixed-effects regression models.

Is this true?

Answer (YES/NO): NO